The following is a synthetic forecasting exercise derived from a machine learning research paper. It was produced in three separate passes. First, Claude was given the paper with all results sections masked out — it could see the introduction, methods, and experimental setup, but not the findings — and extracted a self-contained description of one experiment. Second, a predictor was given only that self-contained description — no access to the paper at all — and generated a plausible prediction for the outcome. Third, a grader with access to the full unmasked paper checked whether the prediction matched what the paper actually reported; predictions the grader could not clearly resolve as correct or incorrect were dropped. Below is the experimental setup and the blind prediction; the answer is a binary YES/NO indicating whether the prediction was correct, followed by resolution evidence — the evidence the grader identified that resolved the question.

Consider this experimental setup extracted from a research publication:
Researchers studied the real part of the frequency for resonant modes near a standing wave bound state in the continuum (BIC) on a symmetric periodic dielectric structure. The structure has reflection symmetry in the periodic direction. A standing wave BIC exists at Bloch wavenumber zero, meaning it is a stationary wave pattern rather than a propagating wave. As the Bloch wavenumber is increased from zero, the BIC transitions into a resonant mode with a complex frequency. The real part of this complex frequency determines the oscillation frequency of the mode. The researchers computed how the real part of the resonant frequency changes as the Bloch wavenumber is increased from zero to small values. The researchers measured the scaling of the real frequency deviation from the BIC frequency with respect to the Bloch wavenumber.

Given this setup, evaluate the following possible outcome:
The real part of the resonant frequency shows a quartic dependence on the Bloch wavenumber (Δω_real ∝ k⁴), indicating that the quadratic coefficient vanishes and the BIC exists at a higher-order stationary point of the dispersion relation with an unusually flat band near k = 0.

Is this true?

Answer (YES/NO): NO